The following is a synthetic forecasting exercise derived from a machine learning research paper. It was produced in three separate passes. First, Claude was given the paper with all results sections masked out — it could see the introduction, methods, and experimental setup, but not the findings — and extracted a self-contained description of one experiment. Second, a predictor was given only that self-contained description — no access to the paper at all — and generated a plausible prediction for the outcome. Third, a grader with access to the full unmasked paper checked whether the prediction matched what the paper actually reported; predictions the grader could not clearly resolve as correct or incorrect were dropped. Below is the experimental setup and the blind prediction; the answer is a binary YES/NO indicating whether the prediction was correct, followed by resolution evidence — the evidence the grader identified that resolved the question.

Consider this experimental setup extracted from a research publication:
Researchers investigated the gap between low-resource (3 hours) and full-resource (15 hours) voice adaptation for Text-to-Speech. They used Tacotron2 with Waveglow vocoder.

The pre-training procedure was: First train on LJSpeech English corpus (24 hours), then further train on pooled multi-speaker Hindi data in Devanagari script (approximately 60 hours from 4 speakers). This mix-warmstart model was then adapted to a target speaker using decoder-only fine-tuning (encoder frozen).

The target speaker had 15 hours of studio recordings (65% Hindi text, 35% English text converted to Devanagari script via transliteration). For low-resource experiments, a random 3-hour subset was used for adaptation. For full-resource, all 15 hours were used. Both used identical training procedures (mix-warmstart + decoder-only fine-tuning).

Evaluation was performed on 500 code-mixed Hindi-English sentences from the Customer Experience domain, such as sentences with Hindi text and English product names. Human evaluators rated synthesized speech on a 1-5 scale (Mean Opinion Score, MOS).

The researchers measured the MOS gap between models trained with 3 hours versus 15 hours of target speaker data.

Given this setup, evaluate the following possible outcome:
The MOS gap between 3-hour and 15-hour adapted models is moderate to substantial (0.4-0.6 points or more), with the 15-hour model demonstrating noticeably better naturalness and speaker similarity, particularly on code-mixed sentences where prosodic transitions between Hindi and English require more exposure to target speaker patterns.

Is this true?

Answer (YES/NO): NO